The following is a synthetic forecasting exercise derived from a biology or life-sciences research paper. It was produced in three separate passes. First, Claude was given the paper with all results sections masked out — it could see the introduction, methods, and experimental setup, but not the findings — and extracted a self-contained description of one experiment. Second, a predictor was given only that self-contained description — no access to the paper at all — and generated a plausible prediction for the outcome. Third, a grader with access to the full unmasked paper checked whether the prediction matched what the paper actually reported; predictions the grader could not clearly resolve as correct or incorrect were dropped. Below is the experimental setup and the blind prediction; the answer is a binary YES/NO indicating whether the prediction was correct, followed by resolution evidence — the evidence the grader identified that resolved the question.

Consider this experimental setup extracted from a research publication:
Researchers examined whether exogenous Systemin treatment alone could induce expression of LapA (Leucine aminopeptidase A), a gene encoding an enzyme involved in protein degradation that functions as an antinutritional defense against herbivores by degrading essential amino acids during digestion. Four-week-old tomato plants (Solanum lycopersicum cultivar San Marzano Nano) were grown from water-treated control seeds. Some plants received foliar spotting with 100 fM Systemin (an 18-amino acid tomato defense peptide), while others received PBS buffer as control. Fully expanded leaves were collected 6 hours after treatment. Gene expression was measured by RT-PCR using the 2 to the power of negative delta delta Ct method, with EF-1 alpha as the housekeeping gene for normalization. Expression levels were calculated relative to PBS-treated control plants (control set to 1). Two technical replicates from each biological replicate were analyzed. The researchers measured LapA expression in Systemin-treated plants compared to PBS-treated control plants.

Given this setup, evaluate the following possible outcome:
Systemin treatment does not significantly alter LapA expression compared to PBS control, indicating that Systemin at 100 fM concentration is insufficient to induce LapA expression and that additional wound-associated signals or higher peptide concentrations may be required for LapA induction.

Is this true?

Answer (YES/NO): NO